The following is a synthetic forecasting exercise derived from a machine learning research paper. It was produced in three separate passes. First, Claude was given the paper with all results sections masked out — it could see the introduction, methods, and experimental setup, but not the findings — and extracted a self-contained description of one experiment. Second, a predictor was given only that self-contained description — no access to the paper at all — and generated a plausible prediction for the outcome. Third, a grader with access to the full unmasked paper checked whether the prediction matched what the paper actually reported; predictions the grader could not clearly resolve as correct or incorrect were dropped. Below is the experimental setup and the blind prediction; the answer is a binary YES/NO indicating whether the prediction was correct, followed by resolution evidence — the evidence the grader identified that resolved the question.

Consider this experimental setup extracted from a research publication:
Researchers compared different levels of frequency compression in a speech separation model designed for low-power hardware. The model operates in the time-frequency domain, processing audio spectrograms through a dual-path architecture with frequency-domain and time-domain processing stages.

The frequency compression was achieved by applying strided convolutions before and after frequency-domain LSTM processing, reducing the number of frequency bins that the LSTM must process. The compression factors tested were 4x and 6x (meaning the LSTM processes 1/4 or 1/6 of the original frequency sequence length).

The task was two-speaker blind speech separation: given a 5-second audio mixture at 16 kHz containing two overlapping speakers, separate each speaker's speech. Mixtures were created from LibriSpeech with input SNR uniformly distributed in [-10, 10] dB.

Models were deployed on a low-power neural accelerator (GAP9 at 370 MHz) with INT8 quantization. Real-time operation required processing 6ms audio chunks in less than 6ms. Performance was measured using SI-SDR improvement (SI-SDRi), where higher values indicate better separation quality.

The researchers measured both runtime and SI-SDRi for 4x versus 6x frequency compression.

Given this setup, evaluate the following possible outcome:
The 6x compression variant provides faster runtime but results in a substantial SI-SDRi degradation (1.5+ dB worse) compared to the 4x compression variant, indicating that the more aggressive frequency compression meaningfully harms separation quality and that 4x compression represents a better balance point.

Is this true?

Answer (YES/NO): NO